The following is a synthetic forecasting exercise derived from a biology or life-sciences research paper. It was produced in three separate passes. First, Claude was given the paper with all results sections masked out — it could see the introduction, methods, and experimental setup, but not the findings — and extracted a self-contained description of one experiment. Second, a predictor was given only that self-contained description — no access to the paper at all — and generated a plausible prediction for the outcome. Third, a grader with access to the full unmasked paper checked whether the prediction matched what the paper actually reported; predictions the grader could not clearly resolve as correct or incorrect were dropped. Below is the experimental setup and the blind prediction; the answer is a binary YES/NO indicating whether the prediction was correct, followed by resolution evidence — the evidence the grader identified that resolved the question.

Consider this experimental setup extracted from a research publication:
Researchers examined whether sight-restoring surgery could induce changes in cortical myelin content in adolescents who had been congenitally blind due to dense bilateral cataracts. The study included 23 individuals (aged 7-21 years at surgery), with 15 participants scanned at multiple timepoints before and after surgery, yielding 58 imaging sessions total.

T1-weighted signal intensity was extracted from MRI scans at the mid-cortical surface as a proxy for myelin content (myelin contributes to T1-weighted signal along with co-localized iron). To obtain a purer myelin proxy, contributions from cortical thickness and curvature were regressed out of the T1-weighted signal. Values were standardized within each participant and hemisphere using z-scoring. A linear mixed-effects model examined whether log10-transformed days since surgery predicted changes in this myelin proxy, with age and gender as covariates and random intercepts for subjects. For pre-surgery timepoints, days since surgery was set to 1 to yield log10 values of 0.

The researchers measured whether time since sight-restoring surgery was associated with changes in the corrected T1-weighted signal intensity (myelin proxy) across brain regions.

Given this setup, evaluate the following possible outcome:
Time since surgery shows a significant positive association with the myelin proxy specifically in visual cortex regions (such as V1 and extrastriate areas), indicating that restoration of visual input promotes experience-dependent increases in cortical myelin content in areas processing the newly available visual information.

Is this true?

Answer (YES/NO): NO